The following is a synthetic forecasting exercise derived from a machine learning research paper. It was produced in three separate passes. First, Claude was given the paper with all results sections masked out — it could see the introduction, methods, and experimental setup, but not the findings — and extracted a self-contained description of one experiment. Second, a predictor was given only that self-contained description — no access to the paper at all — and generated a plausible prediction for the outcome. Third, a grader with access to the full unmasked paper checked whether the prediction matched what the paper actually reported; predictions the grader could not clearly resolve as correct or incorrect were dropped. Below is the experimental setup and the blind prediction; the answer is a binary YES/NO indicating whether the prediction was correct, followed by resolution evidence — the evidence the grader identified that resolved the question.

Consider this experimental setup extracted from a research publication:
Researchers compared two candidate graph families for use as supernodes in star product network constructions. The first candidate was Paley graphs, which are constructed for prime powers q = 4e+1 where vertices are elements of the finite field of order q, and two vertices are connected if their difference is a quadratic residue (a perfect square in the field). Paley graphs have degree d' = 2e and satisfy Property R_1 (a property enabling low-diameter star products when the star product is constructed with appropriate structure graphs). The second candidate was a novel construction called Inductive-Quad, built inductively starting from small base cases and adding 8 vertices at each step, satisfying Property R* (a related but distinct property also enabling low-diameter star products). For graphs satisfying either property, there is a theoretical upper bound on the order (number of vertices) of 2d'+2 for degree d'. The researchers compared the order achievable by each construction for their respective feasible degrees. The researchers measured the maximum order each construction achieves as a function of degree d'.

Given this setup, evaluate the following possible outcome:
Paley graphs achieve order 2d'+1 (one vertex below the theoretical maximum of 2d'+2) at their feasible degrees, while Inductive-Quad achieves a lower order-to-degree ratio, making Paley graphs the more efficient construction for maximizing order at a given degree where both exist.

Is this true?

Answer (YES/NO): NO